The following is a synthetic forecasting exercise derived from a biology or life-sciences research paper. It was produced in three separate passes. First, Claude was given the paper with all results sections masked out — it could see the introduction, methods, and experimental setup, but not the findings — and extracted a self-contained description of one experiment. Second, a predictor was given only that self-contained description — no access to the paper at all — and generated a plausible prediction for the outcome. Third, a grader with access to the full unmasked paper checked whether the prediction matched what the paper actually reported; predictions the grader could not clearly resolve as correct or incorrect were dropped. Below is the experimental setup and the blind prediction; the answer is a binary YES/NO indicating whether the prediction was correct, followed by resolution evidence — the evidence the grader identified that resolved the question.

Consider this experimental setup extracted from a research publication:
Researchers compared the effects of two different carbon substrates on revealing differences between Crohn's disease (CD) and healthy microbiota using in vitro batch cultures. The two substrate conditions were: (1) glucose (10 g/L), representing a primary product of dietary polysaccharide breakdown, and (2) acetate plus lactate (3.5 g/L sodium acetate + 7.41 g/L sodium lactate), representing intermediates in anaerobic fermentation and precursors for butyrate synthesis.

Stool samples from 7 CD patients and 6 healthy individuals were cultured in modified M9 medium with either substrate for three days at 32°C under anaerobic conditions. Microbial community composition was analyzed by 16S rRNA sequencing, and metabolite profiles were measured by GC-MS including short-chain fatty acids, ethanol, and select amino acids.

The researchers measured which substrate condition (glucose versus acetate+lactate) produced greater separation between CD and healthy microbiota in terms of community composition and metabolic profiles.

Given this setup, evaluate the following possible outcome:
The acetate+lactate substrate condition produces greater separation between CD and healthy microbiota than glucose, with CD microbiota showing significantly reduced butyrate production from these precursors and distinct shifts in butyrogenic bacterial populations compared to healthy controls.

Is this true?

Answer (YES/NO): NO